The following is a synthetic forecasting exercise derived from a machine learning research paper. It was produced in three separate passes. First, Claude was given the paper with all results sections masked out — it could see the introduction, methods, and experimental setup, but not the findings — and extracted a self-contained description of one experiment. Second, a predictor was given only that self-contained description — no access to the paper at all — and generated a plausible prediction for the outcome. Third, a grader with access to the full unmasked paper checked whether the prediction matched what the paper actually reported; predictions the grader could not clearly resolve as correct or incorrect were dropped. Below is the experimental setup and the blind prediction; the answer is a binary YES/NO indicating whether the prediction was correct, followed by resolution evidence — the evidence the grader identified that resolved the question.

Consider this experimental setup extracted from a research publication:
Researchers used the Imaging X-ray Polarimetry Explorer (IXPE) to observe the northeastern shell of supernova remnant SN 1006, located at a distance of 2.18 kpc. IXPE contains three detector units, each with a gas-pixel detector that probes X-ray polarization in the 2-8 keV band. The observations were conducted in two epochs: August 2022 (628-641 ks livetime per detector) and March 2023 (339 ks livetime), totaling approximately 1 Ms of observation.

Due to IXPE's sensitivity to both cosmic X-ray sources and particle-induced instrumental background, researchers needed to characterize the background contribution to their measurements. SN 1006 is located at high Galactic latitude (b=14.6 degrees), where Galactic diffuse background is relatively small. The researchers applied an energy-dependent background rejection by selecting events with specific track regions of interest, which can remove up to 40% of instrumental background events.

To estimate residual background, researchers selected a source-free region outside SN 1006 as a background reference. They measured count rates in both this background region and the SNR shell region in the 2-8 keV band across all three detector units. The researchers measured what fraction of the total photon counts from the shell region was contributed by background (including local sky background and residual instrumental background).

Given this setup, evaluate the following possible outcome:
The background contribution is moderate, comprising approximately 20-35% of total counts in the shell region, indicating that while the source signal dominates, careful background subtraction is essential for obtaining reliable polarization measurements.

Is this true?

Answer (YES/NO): YES